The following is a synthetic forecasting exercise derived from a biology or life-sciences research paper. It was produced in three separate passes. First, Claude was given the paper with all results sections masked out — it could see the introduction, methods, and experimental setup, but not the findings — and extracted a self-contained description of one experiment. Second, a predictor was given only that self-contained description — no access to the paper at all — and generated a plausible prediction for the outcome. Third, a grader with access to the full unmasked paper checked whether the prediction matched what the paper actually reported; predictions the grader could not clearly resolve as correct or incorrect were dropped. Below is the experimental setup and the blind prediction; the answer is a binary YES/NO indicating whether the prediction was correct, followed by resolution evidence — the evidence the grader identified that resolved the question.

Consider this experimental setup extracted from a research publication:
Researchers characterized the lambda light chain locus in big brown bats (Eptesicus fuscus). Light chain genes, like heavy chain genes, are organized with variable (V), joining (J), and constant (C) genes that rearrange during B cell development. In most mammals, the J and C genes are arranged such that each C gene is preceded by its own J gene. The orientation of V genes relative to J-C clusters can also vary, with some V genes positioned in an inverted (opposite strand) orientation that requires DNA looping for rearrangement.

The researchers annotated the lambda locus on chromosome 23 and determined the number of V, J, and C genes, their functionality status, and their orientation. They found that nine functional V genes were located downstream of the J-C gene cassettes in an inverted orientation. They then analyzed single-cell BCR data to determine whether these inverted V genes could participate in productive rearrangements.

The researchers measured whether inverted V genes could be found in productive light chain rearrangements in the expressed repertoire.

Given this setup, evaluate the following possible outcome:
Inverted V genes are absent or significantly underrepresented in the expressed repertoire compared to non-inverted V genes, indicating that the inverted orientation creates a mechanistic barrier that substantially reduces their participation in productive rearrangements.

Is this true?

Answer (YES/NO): NO